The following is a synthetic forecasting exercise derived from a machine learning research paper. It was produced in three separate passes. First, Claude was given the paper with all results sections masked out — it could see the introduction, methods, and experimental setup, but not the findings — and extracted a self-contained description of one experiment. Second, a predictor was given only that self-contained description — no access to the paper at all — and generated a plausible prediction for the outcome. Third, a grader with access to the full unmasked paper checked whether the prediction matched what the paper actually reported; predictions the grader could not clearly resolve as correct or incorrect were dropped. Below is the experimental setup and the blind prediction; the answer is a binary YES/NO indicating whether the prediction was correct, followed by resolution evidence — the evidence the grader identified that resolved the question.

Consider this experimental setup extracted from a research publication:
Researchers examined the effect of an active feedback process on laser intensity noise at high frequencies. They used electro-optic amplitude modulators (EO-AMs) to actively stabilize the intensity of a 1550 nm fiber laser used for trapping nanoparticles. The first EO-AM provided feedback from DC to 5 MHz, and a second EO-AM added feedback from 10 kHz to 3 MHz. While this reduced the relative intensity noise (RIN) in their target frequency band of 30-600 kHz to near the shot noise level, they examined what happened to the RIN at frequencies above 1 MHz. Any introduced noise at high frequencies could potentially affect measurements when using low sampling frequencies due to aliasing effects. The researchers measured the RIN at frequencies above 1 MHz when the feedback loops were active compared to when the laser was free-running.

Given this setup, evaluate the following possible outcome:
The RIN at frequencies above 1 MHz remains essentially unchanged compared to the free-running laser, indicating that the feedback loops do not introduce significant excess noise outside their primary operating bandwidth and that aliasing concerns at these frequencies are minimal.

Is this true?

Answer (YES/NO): NO